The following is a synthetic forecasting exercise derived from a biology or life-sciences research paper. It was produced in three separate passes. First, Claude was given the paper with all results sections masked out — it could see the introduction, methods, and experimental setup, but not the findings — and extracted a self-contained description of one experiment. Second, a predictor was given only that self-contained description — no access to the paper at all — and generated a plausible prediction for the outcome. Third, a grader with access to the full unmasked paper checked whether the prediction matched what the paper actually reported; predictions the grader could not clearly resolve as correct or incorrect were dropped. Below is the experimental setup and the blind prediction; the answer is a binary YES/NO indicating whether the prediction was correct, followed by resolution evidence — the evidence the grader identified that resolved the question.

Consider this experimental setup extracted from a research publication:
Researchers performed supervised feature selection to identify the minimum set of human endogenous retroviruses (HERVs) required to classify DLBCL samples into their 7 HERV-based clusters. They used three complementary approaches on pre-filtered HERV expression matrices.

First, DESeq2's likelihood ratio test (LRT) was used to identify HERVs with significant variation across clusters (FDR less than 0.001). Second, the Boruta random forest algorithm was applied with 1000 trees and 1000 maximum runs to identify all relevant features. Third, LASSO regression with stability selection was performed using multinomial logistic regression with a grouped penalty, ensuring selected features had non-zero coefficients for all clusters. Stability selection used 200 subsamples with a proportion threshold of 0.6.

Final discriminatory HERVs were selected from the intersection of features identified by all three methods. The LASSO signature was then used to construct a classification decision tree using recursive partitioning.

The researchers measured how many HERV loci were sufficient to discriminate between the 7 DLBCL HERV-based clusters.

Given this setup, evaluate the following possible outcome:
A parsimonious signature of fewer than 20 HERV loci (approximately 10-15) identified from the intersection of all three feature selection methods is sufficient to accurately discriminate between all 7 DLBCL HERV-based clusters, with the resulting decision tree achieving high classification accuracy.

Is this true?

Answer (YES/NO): NO